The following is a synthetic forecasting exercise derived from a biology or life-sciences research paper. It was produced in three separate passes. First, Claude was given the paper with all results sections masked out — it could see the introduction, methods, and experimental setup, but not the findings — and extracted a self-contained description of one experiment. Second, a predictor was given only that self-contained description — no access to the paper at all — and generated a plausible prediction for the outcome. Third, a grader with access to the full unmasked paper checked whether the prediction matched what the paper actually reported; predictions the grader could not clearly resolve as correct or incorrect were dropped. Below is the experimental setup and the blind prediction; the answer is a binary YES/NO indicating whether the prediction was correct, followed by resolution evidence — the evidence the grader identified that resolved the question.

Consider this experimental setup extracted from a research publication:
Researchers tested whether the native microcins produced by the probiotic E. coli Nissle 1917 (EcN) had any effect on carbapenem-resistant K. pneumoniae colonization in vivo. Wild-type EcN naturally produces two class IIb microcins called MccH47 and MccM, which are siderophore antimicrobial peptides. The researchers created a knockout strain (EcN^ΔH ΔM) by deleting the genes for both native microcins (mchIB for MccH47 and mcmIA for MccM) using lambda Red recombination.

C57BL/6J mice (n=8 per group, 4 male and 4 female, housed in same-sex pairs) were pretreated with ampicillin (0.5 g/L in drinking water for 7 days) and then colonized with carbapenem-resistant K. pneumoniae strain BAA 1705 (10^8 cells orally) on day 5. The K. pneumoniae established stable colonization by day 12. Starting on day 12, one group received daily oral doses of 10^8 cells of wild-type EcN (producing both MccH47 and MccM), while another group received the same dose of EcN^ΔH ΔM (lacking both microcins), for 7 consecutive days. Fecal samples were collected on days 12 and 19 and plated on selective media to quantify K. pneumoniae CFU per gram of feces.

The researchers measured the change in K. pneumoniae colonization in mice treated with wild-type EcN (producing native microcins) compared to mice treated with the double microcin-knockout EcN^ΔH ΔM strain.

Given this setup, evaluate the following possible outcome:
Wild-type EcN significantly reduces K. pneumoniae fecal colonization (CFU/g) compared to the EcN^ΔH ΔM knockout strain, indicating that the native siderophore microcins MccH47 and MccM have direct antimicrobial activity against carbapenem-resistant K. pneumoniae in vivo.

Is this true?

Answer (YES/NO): NO